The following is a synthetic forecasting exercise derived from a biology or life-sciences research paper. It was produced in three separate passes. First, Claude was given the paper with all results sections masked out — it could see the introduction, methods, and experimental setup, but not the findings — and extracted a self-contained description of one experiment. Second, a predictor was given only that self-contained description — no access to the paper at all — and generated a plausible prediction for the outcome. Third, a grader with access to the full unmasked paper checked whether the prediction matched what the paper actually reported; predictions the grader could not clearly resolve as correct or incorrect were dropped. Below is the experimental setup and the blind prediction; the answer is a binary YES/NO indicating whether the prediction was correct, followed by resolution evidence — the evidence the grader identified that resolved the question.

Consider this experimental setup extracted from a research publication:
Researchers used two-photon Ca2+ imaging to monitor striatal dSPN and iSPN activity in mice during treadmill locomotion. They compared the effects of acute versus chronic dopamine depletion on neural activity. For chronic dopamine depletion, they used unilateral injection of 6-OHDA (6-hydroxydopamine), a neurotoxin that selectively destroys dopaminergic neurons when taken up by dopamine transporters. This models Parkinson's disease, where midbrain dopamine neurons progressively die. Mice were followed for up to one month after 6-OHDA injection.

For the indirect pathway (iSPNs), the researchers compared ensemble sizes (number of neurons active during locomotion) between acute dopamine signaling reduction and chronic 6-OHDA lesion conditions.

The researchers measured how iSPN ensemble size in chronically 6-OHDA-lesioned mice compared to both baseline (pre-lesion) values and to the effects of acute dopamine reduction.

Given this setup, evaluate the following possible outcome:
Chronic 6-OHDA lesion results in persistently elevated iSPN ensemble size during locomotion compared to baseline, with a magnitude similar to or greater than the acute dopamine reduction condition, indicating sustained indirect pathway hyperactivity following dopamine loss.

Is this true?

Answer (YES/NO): NO